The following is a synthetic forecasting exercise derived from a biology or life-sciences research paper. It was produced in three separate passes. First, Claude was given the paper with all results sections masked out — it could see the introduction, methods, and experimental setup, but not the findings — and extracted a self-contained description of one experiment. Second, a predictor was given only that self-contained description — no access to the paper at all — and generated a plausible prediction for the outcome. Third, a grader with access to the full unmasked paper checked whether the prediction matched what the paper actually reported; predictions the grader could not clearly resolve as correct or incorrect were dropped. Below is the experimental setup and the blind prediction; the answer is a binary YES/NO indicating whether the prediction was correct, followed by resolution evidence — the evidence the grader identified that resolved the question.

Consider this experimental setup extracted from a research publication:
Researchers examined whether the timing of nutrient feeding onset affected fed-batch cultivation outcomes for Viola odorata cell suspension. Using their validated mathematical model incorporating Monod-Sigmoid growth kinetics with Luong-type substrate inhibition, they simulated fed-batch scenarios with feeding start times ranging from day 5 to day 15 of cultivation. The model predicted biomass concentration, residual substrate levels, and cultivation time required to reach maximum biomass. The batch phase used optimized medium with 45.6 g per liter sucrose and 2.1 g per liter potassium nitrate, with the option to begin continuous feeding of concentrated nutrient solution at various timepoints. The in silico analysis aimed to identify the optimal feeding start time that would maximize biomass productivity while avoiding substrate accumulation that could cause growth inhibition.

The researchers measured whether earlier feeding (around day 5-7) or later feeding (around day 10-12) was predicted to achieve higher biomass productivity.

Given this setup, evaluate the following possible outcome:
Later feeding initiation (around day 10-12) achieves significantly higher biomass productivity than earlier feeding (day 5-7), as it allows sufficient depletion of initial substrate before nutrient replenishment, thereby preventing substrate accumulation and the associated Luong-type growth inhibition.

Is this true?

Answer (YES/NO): YES